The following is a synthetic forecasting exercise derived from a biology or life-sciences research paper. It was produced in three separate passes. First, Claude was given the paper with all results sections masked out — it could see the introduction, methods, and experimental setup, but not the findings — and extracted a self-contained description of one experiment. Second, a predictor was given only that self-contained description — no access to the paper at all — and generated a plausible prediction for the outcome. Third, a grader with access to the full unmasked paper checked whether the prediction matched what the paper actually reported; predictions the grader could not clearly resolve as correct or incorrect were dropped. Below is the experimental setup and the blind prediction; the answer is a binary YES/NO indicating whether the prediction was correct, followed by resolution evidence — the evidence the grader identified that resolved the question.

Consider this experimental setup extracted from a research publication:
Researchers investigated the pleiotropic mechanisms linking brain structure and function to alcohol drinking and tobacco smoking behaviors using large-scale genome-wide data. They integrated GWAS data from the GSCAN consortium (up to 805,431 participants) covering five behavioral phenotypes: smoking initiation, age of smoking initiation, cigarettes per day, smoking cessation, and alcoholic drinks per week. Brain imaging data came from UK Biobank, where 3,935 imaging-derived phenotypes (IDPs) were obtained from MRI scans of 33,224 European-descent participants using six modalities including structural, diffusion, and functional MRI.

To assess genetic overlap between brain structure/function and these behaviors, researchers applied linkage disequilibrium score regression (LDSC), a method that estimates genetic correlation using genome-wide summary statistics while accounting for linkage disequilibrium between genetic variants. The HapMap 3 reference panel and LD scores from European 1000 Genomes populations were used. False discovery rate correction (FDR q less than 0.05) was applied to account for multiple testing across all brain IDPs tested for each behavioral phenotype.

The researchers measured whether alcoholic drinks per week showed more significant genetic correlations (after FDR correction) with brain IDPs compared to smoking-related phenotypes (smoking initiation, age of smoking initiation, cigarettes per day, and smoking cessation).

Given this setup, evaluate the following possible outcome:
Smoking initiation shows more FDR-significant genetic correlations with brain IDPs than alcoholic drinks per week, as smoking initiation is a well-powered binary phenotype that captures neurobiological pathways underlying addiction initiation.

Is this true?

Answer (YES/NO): NO